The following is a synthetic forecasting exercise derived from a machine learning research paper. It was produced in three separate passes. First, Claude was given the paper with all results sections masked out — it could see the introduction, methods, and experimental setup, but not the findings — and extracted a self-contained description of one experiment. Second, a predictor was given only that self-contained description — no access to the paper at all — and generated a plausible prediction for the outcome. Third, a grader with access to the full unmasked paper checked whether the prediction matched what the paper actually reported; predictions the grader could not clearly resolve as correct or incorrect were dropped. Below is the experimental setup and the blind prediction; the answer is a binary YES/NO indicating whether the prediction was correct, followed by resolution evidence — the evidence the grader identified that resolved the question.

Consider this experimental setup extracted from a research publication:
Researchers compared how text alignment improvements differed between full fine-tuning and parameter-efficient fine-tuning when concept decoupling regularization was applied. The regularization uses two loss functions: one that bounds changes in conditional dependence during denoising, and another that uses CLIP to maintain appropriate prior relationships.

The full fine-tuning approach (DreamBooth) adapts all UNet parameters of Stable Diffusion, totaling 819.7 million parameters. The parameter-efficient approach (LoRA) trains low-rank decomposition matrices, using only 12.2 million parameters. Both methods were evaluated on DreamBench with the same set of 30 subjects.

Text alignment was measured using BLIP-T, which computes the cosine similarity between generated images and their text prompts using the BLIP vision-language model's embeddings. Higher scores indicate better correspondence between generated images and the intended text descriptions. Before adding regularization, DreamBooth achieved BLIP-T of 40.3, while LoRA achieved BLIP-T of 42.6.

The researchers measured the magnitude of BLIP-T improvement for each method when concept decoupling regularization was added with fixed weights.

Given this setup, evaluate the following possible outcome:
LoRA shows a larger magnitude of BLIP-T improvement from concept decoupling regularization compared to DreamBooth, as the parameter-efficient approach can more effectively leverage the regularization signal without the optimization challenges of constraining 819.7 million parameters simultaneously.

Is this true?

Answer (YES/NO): NO